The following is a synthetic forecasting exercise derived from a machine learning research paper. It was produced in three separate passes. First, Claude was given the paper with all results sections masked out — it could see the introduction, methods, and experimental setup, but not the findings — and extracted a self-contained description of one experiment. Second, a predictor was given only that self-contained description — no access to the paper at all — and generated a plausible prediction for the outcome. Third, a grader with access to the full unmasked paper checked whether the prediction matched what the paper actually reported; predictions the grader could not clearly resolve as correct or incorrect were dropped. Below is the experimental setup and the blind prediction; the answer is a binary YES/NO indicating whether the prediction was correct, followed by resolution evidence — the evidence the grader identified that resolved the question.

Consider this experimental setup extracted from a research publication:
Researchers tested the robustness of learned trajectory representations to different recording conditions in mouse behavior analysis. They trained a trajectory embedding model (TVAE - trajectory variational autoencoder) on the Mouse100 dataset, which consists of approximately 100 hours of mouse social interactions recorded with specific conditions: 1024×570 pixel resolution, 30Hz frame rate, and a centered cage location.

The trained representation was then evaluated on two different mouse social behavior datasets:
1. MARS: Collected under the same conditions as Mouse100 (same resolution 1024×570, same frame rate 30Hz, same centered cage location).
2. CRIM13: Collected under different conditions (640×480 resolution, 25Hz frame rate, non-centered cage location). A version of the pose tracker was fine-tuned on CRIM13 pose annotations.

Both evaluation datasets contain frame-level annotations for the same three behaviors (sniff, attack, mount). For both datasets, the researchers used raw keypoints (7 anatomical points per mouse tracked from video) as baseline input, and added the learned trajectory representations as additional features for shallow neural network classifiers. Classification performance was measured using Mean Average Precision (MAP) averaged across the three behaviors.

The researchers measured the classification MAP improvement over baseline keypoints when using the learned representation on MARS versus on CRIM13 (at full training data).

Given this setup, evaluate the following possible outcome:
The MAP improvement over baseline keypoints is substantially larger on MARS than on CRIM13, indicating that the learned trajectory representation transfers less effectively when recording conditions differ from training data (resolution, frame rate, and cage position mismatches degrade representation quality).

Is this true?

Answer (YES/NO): YES